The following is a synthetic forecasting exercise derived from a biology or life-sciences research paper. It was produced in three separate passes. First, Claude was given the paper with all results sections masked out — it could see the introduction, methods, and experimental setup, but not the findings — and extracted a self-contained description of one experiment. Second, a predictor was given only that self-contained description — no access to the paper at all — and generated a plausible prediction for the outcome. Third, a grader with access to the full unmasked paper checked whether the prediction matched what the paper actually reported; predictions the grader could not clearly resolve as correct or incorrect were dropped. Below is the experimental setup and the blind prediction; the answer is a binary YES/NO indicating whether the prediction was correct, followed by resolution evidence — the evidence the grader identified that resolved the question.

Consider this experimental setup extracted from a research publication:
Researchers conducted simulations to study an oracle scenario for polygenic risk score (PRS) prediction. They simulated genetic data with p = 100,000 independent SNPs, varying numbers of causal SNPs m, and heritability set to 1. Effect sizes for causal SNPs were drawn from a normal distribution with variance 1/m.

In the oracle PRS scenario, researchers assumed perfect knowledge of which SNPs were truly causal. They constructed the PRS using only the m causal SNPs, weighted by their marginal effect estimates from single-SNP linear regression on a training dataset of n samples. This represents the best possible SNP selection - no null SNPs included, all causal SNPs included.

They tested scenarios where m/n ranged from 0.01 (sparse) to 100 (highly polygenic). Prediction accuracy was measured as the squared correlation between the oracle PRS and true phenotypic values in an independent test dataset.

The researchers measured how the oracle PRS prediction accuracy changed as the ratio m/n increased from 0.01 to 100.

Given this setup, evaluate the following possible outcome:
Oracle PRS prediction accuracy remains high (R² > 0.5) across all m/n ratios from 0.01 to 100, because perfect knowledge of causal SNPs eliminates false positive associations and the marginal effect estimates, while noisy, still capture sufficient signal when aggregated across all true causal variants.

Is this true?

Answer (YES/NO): NO